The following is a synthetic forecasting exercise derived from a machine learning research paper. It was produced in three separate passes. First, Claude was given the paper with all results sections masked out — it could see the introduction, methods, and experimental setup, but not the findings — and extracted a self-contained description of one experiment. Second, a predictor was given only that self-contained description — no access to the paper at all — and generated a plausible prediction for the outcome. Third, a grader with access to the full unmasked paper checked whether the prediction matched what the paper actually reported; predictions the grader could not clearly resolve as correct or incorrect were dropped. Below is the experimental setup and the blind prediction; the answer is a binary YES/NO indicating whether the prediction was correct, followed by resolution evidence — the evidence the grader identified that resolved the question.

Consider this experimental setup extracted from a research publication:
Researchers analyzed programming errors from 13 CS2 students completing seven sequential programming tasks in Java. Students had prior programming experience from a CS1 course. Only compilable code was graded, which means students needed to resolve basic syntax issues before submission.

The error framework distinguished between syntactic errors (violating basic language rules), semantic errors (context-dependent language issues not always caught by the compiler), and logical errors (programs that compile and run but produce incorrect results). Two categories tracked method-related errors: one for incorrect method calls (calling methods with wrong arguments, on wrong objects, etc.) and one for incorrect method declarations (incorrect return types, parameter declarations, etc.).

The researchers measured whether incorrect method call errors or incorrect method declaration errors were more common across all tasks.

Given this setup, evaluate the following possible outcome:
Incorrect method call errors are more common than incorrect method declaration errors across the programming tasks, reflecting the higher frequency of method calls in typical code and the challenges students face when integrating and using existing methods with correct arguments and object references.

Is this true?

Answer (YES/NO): YES